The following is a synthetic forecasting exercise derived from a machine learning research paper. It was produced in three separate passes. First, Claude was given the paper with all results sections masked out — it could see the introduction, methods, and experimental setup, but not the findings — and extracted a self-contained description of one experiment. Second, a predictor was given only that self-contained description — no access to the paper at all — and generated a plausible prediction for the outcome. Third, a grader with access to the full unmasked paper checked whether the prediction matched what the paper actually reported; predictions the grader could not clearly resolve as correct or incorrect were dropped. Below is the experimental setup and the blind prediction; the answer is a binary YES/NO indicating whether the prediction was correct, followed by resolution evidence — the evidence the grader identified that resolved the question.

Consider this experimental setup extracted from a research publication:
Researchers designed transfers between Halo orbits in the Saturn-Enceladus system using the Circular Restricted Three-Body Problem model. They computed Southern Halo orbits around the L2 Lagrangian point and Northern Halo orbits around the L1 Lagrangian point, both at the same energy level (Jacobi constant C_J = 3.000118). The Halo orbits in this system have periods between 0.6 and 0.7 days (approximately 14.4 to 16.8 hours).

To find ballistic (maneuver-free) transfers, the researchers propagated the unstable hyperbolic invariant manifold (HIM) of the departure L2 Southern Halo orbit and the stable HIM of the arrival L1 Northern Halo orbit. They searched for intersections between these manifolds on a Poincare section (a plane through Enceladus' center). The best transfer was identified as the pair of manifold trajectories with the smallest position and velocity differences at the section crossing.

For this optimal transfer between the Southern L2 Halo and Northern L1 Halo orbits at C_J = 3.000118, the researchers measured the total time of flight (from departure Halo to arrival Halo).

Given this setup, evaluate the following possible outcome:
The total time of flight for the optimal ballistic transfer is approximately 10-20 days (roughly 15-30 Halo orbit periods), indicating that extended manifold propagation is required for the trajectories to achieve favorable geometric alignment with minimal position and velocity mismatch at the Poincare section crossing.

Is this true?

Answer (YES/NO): NO